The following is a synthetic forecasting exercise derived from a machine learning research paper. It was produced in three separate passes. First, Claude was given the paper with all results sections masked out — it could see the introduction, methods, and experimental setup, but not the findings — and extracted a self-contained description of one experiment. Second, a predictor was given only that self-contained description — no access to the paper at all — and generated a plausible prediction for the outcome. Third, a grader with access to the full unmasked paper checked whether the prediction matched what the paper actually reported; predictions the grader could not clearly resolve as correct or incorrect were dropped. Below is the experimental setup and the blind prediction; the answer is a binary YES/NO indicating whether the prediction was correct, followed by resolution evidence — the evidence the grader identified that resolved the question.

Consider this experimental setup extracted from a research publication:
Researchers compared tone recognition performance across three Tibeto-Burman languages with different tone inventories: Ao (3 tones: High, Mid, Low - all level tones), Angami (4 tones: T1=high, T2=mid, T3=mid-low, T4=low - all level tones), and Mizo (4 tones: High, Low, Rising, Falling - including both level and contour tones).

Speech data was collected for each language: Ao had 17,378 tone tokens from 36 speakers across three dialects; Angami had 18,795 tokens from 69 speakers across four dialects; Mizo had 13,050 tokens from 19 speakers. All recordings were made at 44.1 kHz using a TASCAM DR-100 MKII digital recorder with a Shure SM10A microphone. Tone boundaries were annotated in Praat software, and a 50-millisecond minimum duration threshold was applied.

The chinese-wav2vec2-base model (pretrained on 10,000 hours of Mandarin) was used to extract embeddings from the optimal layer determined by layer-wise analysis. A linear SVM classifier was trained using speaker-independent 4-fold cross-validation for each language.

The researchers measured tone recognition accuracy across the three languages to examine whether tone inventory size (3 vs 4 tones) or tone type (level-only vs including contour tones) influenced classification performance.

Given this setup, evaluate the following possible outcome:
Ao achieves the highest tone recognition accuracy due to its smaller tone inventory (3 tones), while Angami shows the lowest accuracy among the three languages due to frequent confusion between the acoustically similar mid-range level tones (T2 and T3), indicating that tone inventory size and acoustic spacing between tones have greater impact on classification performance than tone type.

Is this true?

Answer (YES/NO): NO